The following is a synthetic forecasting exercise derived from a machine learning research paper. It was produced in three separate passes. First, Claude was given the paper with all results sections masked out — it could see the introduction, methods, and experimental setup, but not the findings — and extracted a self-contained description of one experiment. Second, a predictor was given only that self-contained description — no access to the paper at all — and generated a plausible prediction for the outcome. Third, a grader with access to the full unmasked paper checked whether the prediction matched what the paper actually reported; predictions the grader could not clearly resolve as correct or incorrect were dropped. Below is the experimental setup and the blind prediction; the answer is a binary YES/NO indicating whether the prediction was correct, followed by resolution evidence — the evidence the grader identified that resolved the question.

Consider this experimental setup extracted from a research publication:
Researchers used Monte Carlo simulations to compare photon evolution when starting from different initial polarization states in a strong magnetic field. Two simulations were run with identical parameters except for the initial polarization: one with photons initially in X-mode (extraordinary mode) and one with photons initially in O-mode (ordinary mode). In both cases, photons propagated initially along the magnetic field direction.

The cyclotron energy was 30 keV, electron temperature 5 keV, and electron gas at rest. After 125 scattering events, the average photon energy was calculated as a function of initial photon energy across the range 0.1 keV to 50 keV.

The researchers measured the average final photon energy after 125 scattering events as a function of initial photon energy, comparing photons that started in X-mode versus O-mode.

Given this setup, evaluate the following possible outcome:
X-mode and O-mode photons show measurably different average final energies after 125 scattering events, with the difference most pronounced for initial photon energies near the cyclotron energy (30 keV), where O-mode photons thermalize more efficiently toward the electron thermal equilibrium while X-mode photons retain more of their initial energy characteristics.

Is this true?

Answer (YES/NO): NO